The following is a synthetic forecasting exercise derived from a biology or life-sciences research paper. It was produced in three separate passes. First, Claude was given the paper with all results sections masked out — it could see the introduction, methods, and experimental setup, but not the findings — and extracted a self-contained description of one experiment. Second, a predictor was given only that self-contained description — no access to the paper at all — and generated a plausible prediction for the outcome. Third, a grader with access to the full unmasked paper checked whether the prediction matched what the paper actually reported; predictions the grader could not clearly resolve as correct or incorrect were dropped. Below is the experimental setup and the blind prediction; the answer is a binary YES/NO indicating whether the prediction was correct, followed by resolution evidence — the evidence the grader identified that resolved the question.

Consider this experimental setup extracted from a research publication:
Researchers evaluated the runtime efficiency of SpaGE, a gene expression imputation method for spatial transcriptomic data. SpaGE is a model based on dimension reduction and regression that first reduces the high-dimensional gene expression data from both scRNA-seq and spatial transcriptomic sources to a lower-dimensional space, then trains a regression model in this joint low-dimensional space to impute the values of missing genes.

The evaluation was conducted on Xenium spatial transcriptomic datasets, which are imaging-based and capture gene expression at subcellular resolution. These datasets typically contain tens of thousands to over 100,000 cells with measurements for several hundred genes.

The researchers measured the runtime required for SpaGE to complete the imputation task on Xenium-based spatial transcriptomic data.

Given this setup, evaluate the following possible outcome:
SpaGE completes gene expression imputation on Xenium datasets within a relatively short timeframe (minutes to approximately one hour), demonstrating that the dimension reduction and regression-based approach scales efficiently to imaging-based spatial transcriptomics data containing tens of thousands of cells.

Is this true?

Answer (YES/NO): NO